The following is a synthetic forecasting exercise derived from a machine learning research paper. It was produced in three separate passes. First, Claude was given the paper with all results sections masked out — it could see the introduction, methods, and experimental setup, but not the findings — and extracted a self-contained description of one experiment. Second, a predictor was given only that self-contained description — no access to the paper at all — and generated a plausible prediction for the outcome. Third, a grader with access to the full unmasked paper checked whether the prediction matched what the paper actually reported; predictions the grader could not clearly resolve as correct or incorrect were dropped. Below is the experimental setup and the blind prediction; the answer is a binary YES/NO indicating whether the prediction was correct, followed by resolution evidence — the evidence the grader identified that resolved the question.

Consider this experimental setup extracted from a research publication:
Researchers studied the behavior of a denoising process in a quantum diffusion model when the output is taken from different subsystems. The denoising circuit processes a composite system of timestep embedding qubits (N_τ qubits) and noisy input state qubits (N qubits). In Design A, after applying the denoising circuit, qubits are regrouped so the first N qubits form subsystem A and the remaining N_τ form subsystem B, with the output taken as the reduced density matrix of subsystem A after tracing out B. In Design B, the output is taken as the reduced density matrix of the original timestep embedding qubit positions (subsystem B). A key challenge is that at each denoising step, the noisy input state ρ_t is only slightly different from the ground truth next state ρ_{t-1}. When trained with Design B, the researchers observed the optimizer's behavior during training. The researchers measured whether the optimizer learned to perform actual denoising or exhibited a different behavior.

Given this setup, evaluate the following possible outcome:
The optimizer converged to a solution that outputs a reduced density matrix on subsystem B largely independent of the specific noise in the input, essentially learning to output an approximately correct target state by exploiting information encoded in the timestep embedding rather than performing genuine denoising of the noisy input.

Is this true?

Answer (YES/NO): NO